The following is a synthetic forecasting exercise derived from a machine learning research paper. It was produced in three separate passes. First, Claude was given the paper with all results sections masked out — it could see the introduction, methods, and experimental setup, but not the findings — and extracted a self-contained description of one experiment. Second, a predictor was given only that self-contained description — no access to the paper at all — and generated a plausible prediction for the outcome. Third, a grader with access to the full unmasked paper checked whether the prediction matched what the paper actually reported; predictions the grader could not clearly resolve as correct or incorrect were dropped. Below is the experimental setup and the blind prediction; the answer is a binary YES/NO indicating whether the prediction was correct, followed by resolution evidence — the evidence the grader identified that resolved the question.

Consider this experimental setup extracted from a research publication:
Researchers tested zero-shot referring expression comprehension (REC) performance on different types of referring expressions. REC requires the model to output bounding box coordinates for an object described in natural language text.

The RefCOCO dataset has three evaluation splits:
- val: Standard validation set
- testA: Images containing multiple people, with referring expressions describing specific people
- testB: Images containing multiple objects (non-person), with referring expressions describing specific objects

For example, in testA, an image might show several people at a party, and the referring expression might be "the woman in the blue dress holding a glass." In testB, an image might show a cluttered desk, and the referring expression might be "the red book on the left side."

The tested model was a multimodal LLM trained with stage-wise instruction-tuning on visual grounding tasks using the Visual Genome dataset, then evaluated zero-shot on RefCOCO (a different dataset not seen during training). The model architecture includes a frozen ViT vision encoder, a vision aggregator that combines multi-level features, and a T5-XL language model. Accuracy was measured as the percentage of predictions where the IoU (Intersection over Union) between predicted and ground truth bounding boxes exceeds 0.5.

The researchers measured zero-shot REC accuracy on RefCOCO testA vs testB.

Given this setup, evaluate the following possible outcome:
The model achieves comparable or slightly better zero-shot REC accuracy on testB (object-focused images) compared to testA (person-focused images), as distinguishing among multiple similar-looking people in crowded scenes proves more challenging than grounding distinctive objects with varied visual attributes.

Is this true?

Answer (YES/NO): YES